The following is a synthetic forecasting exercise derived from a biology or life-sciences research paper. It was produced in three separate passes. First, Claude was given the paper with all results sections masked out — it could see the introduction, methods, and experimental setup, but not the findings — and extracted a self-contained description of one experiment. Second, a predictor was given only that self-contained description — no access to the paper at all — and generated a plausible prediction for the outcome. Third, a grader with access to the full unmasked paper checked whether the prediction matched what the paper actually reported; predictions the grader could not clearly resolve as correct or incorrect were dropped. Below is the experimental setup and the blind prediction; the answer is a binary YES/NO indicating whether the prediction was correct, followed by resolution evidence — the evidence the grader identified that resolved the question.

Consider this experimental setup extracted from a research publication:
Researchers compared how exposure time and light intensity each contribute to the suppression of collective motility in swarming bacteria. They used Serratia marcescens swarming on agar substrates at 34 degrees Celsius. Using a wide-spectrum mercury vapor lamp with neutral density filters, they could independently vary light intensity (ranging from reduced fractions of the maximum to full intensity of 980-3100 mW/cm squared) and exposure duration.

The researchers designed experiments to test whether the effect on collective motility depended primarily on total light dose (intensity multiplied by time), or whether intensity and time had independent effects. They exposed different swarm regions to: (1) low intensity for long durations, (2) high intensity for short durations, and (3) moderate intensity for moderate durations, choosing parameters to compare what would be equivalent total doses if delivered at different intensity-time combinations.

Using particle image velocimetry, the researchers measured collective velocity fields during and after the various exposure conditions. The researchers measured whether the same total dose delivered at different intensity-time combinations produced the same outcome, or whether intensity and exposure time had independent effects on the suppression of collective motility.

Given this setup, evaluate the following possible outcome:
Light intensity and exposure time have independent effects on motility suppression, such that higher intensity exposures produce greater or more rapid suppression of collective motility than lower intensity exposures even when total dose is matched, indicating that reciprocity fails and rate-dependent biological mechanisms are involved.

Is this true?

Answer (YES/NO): YES